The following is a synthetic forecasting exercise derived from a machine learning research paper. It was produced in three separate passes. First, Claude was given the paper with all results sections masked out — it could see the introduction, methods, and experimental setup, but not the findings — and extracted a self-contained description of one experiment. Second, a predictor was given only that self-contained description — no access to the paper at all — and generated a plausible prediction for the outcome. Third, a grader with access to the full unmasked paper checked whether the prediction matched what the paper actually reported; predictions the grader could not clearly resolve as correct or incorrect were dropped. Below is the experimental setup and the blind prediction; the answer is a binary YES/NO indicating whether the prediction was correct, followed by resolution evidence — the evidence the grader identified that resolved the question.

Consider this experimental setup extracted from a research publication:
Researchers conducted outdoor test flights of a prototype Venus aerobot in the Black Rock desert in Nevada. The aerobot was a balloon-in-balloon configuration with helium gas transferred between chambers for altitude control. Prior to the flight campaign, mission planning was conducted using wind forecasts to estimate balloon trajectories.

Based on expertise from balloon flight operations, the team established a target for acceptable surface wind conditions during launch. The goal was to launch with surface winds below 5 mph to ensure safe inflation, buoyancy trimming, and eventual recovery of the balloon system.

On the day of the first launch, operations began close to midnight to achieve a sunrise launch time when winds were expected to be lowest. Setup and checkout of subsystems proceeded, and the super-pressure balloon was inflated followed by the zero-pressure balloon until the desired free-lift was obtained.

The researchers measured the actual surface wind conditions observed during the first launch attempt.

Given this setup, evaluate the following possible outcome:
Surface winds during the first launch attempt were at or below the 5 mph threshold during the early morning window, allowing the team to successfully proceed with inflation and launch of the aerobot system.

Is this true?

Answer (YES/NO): NO